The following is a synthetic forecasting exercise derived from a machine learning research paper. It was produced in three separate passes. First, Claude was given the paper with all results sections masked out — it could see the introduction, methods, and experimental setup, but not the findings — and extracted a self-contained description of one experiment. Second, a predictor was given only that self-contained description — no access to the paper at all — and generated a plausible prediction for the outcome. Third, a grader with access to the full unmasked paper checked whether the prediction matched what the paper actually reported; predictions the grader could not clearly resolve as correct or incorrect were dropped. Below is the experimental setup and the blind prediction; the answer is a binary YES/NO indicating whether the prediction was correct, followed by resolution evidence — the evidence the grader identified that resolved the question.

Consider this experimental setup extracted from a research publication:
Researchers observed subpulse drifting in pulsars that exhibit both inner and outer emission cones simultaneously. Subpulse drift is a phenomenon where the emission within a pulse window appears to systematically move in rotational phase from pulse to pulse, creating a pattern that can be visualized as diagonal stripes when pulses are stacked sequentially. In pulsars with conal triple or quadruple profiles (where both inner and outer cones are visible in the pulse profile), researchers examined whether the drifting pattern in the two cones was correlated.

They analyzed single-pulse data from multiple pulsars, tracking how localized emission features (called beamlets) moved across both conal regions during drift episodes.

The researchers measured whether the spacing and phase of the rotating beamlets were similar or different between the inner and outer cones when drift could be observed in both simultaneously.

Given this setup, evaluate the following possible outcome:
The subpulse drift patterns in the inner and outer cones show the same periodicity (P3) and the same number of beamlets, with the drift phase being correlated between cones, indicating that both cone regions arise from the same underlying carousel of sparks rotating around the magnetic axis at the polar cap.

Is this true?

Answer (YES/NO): YES